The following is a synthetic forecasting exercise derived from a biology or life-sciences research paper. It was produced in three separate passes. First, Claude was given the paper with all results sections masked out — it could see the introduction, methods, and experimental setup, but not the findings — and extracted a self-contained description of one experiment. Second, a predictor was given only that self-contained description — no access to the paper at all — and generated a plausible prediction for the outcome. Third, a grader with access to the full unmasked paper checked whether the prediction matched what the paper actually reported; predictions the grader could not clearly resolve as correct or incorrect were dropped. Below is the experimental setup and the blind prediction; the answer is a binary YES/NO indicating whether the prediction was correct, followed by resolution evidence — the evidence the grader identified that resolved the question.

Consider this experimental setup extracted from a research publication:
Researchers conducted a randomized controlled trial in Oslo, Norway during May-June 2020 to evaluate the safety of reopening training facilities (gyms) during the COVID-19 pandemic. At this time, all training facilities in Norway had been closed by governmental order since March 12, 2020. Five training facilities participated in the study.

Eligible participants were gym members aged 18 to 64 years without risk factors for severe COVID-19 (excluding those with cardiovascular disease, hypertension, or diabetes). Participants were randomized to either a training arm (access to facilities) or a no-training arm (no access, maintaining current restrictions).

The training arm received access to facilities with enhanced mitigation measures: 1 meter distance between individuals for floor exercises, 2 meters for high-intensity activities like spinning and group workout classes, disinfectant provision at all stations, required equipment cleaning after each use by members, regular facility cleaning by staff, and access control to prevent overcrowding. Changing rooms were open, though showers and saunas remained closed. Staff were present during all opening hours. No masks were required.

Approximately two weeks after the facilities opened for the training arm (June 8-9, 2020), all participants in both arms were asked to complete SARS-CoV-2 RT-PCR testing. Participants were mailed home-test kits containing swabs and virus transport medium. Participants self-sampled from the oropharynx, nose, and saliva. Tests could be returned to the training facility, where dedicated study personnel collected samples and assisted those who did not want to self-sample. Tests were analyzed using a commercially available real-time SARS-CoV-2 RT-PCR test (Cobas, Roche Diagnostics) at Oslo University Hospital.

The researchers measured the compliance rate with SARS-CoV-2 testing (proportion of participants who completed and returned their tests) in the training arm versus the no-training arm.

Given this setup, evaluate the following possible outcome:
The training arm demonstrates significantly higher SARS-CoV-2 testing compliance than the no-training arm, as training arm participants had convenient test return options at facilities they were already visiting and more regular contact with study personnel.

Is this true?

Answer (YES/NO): NO